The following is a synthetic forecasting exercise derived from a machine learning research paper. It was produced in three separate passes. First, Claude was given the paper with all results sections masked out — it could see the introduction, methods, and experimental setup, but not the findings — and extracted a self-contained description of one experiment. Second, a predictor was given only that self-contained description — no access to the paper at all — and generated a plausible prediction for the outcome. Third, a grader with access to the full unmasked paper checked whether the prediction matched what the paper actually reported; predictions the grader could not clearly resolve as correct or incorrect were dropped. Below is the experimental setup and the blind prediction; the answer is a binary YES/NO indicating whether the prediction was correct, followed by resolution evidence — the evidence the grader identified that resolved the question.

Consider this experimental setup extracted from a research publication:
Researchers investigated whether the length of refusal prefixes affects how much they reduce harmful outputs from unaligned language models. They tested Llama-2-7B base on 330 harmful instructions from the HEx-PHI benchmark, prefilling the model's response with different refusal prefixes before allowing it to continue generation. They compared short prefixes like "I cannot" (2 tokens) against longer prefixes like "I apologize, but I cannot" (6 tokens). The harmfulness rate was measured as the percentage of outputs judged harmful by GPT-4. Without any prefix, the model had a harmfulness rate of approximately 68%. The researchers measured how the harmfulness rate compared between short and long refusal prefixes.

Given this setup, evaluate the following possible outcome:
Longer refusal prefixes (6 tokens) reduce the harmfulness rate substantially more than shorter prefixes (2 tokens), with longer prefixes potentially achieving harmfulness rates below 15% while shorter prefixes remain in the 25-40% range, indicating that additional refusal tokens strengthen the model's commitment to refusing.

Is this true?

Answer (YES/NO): NO